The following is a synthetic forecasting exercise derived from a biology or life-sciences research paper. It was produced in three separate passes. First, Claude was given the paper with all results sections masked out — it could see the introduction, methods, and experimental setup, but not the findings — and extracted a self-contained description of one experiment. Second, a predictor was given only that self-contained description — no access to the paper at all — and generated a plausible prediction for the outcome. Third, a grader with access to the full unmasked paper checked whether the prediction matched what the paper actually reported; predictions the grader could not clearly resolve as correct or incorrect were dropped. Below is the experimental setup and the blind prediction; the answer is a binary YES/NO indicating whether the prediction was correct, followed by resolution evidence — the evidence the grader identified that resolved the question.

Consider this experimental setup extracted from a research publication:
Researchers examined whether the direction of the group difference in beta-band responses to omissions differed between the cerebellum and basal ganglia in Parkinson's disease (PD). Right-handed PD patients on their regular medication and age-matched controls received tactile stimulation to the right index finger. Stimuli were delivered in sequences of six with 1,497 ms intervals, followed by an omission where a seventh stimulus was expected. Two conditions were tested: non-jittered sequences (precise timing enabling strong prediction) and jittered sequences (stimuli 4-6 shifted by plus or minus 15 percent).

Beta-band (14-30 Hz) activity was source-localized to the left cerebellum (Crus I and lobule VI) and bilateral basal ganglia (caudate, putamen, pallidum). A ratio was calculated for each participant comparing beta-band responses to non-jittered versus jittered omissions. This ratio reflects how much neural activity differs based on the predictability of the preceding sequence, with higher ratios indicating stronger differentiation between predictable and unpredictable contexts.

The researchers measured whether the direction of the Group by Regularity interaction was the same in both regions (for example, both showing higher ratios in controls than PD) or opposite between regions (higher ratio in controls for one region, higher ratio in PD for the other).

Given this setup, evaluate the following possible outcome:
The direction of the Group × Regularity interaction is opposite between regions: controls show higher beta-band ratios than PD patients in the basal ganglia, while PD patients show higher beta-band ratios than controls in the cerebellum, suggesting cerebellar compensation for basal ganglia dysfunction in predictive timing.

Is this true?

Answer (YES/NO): YES